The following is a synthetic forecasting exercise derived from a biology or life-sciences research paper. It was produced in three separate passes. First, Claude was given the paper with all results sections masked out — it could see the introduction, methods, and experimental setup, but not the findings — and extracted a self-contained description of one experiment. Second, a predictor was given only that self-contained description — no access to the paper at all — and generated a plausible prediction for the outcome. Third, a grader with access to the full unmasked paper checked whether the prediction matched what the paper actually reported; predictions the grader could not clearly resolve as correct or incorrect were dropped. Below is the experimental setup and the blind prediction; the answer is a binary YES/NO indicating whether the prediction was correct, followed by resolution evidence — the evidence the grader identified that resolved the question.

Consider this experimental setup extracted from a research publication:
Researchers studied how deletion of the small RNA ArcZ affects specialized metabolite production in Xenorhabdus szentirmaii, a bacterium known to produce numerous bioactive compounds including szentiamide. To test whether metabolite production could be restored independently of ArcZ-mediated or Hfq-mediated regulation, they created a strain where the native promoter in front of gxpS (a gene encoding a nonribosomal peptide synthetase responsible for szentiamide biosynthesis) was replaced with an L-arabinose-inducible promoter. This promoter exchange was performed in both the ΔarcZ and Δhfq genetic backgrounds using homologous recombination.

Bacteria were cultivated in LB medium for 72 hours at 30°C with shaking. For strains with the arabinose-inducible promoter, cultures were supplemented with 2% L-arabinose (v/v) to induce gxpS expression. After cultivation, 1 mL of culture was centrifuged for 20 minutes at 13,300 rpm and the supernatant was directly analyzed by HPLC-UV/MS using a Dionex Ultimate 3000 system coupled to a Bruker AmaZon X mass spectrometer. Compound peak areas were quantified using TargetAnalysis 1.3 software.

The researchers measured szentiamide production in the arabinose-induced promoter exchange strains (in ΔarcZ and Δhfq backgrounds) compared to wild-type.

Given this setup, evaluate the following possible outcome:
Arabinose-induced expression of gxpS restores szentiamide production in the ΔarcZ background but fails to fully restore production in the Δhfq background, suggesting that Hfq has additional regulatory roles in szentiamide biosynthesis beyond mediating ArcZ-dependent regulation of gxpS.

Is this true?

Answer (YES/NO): NO